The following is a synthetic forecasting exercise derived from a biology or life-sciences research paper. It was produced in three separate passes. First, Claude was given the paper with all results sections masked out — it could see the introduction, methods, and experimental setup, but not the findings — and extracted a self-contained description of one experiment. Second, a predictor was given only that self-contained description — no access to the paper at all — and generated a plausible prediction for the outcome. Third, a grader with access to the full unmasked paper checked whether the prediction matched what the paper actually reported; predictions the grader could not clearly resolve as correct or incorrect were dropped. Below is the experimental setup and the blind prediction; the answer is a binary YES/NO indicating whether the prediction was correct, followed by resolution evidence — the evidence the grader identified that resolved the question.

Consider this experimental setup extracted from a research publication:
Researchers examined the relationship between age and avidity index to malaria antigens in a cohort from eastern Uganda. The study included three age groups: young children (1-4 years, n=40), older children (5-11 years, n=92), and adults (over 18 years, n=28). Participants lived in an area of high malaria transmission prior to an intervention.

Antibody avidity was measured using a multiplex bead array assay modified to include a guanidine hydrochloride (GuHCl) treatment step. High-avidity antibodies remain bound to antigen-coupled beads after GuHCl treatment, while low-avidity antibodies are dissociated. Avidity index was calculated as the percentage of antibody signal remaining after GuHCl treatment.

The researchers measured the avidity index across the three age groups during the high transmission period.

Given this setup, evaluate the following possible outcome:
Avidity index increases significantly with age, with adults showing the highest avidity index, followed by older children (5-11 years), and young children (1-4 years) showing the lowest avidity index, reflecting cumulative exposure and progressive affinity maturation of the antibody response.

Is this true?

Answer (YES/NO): NO